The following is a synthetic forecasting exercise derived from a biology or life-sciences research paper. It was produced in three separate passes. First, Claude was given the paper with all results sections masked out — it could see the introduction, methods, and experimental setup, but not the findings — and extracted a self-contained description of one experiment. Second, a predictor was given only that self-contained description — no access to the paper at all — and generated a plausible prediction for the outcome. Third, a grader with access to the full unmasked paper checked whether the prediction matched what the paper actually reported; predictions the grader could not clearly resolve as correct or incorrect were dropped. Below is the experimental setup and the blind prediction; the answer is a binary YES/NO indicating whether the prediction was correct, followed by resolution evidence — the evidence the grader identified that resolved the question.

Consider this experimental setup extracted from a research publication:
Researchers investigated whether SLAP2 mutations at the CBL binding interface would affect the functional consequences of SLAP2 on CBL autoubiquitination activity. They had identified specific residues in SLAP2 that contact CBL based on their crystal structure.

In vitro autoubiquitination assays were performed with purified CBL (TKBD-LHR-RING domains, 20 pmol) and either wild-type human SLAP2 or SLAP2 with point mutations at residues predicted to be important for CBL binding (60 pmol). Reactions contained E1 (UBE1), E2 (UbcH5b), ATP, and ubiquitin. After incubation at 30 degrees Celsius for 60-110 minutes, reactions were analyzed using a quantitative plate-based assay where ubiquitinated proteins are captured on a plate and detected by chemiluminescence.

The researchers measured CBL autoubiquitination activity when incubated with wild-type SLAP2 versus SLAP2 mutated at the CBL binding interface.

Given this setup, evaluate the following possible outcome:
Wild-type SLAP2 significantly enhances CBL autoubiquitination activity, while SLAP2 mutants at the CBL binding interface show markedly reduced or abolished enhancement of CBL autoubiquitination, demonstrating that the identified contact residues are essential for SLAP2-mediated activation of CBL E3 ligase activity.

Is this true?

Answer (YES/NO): YES